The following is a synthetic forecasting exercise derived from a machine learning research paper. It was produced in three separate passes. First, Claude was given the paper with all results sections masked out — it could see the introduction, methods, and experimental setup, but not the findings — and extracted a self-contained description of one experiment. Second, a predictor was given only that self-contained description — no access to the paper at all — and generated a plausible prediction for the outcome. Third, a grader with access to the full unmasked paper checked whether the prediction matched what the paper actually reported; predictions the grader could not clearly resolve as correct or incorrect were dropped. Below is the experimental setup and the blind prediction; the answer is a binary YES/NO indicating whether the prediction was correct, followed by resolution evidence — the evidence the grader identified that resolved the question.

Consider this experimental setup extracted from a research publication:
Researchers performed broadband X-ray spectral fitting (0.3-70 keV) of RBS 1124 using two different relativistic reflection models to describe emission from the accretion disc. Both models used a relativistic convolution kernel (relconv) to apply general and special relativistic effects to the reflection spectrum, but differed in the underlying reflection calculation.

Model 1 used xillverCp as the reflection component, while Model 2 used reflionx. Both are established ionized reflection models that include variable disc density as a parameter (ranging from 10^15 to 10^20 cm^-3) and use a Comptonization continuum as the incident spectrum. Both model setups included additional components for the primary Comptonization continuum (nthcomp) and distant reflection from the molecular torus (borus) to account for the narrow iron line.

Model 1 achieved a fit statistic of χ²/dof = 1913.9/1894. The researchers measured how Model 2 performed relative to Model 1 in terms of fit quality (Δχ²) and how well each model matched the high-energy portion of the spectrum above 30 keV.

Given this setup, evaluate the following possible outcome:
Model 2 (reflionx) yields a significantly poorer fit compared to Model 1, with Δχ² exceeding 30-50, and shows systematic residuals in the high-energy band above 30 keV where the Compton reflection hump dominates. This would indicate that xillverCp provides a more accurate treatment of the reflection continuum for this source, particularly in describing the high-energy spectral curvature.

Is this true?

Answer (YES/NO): NO